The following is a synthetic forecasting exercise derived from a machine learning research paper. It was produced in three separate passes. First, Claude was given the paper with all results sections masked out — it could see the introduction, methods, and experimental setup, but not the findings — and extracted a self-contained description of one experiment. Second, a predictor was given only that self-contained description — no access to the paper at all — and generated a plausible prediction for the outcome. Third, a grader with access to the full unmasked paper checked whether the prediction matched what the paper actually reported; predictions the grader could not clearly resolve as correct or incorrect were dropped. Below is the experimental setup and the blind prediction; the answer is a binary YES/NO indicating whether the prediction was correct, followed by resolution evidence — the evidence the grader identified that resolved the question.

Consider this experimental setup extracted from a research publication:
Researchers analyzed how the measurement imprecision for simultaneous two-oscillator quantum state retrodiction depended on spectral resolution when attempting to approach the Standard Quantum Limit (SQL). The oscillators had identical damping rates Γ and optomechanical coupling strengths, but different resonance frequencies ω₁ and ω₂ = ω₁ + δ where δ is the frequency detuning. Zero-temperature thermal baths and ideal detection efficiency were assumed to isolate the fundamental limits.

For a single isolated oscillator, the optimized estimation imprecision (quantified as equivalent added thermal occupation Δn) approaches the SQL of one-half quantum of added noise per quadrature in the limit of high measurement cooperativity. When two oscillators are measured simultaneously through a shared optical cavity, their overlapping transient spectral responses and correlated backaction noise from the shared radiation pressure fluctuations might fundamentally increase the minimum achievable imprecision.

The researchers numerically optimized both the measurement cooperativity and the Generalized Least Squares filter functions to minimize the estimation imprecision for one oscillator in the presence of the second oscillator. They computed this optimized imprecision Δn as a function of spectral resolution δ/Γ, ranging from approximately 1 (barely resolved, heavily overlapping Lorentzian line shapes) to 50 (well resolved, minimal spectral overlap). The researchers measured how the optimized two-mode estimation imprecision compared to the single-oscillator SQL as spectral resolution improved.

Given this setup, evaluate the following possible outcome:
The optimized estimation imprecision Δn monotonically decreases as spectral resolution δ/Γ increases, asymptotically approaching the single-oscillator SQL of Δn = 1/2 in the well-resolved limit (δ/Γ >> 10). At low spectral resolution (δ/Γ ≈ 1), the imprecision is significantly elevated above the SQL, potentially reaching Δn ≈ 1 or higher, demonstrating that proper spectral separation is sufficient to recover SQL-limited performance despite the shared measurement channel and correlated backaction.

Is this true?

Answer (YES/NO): YES